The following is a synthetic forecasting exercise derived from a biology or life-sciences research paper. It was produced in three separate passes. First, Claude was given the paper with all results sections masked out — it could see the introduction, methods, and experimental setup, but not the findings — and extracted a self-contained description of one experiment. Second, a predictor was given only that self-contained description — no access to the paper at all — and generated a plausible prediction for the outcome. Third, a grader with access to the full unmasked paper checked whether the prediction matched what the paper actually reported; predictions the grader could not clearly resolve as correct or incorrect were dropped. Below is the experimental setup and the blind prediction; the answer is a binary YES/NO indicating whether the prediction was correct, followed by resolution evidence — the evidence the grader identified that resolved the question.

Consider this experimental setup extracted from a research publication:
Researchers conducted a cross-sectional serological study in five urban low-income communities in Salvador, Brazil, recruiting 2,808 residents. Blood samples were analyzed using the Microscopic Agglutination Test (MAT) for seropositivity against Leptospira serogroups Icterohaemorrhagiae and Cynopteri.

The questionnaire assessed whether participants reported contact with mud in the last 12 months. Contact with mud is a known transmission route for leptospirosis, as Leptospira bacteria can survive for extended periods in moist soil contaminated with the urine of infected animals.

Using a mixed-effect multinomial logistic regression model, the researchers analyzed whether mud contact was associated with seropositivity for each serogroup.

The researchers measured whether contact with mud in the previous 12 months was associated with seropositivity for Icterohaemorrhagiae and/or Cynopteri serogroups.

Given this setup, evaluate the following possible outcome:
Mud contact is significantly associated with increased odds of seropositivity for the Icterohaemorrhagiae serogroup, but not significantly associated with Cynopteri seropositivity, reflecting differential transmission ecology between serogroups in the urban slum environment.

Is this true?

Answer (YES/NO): NO